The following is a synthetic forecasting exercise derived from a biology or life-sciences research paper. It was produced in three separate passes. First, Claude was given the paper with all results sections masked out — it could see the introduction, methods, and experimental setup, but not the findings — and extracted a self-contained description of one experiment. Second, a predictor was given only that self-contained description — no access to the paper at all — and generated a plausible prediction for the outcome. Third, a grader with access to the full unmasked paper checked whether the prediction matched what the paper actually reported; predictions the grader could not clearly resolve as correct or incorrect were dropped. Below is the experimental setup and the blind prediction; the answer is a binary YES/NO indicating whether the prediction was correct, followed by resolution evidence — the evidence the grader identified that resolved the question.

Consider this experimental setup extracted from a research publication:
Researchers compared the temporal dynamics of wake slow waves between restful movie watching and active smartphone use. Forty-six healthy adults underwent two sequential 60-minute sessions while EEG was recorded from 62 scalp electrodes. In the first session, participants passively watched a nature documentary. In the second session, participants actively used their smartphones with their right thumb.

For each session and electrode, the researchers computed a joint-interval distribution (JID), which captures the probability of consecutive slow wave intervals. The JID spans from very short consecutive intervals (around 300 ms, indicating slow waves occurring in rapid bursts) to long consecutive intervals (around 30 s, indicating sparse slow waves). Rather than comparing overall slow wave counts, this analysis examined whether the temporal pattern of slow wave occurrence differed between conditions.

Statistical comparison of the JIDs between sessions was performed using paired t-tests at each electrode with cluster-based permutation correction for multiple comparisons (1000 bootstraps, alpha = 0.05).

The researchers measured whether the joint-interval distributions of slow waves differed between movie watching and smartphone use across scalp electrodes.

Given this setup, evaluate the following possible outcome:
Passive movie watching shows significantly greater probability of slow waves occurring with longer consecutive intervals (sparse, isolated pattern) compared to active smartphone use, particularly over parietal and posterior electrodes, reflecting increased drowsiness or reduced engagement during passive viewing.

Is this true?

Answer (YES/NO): NO